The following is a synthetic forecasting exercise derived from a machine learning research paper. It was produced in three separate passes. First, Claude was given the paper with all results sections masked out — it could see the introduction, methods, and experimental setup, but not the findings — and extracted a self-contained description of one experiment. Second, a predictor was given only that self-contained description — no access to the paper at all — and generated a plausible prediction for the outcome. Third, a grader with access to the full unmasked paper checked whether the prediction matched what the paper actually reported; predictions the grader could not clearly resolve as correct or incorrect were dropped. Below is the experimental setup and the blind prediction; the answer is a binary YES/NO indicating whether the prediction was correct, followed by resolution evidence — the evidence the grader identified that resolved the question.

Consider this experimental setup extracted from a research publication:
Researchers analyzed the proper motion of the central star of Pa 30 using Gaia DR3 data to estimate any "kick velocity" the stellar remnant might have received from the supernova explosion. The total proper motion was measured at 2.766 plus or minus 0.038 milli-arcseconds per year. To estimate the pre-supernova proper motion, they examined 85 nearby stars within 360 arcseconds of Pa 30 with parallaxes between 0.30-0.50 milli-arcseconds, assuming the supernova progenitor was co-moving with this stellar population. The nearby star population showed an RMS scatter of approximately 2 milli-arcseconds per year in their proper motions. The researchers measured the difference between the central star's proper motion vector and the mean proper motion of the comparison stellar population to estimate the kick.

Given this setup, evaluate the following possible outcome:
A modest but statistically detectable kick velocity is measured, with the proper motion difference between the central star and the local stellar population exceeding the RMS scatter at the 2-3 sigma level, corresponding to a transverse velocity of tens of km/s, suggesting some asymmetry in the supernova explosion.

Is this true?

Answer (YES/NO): NO